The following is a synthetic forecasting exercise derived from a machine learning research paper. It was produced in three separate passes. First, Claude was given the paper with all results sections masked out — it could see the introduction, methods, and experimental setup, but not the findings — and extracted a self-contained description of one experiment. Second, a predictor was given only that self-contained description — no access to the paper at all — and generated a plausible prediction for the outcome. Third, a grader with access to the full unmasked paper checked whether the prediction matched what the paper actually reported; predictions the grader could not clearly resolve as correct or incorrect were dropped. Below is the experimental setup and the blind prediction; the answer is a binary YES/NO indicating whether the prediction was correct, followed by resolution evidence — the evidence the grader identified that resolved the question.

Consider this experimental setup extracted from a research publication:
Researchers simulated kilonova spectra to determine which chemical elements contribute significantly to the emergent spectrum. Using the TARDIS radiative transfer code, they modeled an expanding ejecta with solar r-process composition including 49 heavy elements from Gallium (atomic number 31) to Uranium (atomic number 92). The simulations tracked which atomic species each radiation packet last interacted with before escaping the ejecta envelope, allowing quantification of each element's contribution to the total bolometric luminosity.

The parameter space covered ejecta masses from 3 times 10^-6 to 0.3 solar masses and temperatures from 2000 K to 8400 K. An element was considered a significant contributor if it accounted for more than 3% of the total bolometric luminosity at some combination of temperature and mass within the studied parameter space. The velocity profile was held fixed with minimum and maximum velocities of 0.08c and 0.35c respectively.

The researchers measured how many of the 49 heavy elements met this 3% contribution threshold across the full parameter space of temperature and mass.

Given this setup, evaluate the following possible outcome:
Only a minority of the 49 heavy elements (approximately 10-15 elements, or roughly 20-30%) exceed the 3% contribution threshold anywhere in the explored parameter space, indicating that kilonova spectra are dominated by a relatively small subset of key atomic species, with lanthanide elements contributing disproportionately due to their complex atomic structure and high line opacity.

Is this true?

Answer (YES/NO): YES